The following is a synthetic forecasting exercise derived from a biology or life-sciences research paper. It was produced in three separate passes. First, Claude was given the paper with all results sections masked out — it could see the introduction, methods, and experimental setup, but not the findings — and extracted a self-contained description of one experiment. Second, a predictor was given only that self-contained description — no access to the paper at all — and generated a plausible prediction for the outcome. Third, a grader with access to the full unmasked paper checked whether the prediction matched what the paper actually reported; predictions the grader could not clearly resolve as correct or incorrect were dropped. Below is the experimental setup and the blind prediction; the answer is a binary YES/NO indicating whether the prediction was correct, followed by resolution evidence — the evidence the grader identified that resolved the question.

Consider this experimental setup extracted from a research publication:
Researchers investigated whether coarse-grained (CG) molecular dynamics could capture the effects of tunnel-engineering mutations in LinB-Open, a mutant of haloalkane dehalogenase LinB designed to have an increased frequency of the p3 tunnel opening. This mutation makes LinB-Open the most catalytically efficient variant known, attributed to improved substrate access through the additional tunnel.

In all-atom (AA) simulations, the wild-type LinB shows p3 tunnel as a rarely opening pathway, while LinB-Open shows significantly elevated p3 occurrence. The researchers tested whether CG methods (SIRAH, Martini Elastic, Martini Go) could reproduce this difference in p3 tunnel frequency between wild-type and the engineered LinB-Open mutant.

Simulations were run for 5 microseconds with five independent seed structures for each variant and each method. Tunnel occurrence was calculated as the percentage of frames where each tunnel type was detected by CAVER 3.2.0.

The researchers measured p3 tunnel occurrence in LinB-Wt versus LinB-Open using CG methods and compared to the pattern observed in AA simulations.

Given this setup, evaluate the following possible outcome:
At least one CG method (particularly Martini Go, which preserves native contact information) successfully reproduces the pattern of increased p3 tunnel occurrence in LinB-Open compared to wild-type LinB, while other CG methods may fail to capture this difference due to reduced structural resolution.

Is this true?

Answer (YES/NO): YES